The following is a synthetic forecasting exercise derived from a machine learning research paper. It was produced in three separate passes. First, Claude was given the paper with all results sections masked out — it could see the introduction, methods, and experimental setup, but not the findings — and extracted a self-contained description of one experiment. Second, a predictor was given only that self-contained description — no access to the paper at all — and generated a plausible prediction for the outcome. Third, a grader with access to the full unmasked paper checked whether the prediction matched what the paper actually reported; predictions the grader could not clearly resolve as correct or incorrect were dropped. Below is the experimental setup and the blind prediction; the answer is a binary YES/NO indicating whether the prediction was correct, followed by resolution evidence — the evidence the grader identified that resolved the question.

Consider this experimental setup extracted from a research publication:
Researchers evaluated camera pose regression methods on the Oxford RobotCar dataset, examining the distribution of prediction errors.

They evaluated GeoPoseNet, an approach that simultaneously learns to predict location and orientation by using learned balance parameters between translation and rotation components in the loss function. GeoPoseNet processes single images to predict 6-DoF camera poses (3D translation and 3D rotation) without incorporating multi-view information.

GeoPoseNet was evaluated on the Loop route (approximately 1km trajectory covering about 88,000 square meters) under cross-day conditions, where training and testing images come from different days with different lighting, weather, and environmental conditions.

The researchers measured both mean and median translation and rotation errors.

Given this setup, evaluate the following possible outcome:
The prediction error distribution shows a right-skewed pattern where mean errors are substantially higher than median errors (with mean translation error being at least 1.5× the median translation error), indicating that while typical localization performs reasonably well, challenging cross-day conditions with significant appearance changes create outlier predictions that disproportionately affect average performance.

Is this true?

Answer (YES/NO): YES